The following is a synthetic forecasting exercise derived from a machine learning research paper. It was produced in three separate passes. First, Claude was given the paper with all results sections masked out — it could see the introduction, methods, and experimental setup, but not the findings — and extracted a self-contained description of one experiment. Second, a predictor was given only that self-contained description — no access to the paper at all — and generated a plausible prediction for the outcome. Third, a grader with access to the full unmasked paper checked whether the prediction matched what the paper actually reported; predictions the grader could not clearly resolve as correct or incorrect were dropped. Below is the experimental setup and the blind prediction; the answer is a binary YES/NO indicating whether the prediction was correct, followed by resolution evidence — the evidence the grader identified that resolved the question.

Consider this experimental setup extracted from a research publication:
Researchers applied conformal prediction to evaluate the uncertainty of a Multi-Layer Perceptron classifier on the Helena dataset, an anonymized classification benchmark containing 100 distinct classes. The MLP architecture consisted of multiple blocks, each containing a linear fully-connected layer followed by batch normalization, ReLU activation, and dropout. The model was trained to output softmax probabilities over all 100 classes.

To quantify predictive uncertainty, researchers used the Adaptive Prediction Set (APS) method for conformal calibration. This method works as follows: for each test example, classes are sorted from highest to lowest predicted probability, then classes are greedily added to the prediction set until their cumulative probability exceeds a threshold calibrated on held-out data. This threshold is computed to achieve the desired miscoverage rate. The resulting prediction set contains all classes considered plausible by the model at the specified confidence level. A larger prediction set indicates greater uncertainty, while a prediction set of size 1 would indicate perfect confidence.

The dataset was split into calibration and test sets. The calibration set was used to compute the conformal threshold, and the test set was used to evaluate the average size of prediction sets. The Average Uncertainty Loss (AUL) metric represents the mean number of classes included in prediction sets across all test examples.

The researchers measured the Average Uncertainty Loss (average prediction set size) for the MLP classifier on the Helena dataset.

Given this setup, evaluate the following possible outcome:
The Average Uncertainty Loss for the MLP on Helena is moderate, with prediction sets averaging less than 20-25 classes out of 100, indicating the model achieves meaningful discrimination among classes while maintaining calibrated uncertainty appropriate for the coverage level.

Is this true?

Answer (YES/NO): NO